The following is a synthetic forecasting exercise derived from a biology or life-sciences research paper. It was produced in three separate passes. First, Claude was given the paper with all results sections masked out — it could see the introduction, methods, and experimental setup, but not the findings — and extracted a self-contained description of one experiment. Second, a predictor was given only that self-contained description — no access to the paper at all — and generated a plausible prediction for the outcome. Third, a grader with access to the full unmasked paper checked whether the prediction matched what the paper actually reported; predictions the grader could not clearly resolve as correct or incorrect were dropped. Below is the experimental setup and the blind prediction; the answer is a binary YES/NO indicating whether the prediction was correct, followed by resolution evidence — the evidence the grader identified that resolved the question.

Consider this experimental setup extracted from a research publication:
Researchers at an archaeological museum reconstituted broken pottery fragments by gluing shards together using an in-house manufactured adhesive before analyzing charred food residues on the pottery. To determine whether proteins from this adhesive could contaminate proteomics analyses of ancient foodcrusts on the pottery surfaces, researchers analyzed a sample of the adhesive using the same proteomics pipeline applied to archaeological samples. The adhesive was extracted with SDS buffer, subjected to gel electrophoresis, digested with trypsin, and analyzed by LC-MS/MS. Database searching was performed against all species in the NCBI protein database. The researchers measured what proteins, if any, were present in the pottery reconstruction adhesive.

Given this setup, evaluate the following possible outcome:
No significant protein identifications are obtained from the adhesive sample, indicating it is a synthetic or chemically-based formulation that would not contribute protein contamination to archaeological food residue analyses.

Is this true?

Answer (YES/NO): NO